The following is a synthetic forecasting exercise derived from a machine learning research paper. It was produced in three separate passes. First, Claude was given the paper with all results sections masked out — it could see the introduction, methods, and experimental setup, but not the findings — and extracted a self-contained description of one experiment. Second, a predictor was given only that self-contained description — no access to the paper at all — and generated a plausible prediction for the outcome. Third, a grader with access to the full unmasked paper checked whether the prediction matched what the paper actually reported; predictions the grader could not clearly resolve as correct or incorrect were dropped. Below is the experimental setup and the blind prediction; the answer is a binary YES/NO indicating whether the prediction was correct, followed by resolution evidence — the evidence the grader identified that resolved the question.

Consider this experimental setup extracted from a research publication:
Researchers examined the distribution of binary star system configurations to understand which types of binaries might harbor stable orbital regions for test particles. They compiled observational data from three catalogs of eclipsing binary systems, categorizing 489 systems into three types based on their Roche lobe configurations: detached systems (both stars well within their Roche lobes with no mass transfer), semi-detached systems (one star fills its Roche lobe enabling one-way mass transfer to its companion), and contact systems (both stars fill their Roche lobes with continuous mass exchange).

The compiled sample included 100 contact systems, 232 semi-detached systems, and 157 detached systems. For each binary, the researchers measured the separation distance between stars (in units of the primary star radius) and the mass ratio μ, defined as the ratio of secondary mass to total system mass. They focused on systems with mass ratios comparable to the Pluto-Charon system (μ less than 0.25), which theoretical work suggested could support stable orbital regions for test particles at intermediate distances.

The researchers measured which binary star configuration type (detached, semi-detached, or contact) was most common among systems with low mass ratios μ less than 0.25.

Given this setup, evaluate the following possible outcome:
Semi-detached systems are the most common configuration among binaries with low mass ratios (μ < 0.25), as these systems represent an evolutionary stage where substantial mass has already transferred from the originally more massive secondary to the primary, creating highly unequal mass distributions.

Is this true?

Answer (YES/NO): YES